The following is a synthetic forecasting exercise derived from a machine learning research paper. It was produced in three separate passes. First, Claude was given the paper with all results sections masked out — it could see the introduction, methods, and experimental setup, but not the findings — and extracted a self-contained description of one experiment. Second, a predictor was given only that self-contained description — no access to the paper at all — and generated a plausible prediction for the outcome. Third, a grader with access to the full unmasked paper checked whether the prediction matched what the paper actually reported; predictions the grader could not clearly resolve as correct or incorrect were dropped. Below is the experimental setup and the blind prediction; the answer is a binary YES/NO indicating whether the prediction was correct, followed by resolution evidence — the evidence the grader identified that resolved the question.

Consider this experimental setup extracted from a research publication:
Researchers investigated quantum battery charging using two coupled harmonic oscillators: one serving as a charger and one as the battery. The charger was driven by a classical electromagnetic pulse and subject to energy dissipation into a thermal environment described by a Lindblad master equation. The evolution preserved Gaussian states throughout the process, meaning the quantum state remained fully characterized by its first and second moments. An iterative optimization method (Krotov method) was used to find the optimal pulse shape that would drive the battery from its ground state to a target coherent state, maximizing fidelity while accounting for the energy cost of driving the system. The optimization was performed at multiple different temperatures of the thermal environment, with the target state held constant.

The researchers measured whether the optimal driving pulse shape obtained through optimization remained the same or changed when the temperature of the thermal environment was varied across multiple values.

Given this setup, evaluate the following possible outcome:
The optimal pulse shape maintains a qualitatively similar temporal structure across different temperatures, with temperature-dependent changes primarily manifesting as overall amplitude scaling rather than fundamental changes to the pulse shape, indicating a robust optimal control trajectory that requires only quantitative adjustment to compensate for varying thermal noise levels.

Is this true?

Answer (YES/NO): NO